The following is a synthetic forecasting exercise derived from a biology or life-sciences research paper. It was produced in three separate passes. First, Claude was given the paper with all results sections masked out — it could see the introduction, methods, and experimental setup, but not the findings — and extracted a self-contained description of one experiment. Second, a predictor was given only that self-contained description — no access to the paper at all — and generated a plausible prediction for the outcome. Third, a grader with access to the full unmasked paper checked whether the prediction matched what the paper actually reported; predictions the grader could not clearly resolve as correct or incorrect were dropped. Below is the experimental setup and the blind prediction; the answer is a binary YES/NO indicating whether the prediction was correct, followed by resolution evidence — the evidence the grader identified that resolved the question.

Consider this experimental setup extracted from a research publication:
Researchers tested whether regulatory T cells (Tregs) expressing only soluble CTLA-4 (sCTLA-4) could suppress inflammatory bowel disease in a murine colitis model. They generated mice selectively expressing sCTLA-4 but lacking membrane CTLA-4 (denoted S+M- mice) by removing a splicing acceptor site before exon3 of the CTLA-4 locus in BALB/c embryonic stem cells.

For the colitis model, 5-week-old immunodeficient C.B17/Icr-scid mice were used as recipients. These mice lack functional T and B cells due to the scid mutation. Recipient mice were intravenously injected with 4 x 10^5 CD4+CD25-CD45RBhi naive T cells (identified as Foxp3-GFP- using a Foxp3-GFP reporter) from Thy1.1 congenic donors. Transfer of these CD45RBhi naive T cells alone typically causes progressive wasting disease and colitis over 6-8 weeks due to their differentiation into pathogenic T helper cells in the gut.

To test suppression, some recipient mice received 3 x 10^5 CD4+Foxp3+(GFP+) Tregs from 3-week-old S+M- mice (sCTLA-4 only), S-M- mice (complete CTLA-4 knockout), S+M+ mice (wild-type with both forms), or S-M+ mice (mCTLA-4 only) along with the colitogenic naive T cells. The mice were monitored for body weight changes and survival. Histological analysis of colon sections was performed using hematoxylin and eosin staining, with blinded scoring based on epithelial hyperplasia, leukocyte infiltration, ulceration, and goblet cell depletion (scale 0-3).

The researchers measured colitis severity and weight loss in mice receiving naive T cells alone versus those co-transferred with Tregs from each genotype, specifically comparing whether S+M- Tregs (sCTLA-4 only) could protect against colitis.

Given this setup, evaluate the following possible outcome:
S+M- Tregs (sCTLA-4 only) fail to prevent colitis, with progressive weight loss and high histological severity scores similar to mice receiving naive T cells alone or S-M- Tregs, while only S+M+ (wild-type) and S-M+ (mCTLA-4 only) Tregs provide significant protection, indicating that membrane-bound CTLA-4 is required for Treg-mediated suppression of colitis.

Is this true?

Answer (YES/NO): NO